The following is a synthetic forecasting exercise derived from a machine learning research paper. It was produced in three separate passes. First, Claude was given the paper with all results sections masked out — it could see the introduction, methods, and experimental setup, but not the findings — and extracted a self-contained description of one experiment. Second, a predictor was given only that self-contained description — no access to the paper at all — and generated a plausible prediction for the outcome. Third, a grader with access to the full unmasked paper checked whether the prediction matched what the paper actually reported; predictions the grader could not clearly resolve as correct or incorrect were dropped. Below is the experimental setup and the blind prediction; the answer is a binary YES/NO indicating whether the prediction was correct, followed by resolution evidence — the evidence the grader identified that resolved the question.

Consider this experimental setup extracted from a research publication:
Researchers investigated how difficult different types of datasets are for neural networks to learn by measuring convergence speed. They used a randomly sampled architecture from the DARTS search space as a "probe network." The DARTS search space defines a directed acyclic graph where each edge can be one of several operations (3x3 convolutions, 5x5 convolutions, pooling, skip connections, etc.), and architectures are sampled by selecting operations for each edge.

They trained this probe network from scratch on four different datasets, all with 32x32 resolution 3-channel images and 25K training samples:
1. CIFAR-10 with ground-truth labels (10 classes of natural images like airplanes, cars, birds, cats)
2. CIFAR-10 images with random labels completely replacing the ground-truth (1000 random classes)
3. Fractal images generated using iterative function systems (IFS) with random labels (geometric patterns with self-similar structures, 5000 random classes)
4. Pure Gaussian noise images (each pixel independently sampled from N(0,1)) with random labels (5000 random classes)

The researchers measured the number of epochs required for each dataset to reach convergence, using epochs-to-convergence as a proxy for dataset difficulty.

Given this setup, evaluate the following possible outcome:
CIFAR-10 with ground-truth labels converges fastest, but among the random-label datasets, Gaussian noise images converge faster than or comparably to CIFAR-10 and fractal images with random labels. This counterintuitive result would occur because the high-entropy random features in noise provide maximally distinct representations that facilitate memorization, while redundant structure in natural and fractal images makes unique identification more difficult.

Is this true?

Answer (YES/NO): NO